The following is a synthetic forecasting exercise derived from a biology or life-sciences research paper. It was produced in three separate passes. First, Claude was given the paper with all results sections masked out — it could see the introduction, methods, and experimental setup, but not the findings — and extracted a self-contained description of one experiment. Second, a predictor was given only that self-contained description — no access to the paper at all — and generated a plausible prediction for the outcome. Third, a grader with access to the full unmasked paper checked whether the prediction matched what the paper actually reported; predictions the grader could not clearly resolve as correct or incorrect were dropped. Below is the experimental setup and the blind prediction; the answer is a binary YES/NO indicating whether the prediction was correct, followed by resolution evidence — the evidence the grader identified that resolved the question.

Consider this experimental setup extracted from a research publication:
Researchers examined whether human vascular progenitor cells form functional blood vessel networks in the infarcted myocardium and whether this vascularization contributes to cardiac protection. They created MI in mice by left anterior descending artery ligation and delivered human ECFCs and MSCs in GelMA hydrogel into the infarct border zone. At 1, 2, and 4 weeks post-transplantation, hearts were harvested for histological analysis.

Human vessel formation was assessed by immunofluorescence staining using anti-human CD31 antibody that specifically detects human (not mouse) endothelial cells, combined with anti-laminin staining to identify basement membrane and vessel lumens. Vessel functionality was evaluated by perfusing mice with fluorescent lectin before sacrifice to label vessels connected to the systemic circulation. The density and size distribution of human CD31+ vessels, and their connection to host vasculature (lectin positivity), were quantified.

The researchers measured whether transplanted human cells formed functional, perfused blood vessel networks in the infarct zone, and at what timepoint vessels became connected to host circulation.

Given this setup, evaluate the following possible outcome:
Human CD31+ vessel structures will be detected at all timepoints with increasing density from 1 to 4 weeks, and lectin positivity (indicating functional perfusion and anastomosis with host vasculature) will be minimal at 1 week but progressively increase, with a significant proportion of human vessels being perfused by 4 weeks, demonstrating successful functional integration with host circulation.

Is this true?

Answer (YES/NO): NO